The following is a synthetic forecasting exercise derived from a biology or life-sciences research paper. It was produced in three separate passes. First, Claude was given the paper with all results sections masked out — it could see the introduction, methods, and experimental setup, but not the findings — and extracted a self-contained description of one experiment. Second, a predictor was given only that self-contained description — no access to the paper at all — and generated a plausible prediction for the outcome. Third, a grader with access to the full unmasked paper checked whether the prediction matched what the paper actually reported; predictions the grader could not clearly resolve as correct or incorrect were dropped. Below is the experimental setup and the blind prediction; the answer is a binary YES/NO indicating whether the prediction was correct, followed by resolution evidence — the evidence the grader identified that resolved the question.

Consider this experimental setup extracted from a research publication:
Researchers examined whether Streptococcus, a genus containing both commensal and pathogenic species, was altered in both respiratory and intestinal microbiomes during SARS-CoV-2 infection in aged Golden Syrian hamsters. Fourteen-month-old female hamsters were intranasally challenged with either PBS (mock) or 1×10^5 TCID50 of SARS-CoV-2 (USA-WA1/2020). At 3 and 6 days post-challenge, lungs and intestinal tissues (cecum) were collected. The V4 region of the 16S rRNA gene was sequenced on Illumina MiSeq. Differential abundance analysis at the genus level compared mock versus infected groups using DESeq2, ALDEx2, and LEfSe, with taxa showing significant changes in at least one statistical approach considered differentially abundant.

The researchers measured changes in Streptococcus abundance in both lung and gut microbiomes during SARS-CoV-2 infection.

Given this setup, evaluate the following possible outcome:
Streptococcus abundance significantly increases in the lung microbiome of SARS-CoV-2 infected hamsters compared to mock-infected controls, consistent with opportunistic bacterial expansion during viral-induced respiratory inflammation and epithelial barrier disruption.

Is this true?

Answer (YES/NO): NO